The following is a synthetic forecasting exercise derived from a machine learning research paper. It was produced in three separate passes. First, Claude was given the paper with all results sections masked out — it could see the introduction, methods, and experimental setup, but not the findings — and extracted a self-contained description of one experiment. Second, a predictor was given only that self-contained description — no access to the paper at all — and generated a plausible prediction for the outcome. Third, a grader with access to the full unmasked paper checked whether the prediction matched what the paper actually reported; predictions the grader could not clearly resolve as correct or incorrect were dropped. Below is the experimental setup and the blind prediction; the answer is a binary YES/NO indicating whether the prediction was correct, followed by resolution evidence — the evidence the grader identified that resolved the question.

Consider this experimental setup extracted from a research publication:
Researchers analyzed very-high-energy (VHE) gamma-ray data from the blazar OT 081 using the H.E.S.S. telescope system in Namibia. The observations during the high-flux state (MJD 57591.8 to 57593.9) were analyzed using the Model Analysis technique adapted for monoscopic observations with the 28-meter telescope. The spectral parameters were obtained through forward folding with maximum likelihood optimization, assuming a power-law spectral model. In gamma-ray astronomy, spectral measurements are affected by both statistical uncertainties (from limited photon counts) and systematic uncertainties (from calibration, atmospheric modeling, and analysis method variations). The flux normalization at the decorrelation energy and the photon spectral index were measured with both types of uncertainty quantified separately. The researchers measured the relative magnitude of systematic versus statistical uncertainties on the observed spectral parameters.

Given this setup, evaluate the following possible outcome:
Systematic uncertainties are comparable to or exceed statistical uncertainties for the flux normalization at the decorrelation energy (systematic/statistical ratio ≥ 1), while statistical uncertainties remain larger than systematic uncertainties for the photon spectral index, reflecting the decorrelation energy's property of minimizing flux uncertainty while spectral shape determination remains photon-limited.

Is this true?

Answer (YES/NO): NO